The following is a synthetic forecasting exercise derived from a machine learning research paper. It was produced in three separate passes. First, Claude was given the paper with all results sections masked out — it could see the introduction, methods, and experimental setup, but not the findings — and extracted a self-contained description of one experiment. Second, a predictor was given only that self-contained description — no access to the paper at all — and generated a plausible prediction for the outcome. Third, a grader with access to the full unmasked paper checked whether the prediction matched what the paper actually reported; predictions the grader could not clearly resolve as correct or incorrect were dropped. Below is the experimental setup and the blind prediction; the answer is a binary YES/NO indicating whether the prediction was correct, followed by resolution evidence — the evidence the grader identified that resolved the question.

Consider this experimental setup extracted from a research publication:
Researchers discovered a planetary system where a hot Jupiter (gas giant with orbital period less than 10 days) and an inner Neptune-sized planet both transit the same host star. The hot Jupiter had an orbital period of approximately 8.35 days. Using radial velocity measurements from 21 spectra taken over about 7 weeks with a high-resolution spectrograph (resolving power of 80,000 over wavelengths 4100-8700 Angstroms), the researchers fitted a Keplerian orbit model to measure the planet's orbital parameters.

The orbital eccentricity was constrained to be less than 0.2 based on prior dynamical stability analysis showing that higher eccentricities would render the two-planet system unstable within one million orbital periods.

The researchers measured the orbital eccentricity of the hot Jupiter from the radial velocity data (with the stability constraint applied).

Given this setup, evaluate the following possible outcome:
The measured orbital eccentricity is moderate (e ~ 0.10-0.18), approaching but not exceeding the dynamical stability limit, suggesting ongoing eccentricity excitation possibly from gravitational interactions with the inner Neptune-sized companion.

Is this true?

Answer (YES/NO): NO